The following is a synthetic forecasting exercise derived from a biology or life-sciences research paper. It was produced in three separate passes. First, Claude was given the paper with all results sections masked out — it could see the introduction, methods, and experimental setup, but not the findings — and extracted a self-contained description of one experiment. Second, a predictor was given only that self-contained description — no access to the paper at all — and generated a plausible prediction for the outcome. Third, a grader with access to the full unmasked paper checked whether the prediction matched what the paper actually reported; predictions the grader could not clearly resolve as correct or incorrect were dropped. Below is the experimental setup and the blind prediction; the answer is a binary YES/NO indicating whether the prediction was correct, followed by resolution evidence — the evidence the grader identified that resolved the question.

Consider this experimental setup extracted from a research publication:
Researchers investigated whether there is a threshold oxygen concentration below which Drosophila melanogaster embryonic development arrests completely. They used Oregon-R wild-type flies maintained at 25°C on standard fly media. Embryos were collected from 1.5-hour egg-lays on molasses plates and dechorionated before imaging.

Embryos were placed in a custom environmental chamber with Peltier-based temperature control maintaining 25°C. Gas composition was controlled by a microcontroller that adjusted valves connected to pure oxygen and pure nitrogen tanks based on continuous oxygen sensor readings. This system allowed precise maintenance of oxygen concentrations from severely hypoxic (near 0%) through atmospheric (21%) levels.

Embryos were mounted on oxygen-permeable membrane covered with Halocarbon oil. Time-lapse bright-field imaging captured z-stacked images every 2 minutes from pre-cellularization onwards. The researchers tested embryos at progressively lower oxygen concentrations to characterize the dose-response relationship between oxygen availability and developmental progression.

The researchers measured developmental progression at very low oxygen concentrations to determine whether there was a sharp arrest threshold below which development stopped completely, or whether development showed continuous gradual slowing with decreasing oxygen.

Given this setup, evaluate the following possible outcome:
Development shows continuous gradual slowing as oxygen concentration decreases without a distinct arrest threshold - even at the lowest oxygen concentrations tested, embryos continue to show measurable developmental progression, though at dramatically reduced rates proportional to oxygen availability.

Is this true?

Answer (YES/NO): YES